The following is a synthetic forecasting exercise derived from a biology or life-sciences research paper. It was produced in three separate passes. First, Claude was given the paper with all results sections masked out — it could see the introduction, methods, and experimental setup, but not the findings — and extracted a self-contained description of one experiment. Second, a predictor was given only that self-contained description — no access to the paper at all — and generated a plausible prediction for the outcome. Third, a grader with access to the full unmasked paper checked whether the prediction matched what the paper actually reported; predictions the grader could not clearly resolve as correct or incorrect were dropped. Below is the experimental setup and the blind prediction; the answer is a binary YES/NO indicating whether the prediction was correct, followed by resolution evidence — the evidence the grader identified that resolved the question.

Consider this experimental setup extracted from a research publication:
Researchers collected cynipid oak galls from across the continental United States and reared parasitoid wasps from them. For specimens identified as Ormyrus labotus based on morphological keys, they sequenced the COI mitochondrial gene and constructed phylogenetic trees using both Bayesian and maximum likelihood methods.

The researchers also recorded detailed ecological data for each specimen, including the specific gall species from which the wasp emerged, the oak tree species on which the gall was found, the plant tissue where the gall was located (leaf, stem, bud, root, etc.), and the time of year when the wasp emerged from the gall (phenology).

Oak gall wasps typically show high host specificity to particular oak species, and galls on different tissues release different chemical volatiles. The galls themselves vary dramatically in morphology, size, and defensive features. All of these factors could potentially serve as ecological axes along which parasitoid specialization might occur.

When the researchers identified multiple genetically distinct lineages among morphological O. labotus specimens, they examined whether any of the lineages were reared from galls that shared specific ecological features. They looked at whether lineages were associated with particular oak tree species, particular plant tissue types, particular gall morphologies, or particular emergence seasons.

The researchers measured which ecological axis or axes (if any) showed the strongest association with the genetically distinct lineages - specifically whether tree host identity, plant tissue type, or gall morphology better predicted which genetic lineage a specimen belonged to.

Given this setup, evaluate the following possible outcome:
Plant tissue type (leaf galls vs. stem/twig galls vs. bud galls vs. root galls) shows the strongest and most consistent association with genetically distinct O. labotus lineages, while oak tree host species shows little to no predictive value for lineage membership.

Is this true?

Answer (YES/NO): NO